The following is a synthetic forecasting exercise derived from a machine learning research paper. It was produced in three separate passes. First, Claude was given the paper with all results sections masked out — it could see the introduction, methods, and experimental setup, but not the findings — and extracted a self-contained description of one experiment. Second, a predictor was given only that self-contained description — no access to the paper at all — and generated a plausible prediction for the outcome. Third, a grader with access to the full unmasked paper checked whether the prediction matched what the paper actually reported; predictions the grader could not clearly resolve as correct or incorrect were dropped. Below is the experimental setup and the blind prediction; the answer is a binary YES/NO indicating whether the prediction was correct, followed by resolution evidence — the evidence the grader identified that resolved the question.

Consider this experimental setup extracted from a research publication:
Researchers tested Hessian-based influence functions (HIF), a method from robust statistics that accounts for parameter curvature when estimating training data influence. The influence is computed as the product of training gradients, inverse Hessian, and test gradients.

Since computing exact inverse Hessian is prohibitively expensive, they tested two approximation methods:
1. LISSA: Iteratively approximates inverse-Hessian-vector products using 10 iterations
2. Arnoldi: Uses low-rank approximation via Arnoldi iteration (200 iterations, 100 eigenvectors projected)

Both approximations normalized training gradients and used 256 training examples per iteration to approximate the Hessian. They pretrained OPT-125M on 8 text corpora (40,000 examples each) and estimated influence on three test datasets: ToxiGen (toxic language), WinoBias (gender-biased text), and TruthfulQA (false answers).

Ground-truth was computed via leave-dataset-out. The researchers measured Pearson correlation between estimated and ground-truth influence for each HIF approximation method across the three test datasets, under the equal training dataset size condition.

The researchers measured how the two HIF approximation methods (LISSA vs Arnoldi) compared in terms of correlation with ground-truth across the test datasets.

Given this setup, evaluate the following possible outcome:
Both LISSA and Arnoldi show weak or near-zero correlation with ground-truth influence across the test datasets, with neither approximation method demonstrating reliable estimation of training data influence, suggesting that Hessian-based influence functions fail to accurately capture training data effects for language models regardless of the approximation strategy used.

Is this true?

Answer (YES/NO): NO